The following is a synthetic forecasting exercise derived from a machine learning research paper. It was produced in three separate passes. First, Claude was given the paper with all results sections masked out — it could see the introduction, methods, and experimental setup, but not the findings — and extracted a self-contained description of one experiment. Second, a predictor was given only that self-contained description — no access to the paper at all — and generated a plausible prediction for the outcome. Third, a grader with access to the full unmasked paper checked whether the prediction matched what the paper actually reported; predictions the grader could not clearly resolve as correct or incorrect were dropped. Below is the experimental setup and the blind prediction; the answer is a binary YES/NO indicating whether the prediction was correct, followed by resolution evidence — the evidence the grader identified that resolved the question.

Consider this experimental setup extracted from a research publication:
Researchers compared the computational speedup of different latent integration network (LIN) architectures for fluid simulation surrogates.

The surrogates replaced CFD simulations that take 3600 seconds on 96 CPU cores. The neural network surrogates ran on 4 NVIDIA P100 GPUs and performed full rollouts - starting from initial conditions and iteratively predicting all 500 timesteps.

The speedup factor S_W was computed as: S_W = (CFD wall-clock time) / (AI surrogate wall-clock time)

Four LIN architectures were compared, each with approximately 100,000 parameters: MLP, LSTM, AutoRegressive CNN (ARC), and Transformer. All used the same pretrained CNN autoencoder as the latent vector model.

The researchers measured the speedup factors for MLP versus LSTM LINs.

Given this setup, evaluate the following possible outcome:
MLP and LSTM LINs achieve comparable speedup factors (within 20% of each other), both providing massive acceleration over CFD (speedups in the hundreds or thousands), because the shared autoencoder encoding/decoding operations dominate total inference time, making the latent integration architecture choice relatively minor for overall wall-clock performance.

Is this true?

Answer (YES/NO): NO